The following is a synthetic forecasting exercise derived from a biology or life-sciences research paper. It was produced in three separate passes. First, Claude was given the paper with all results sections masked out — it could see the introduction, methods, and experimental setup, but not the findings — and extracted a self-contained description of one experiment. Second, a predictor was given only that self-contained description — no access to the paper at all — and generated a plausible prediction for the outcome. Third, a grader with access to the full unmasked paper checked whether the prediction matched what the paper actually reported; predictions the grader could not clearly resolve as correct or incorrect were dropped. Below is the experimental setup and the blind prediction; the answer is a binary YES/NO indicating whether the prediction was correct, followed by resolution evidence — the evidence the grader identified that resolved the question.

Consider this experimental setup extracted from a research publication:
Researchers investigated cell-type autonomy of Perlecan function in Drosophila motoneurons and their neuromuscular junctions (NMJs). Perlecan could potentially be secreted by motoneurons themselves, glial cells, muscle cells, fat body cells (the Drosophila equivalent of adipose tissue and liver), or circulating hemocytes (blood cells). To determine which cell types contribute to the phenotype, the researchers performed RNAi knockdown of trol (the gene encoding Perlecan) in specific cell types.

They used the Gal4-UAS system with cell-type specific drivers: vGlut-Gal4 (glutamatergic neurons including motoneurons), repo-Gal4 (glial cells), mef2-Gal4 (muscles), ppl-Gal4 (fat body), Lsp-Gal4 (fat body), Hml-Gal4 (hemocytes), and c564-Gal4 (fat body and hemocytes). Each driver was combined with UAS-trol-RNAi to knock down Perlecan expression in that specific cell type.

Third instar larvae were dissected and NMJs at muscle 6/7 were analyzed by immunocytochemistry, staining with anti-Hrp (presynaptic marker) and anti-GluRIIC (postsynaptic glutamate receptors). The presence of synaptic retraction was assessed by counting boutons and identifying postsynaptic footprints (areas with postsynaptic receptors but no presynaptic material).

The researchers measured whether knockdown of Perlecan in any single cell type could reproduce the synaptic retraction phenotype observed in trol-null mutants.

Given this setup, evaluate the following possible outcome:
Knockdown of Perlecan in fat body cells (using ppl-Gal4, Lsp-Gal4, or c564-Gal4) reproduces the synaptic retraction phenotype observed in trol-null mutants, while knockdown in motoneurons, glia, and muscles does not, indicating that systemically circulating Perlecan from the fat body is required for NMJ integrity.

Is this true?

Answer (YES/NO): NO